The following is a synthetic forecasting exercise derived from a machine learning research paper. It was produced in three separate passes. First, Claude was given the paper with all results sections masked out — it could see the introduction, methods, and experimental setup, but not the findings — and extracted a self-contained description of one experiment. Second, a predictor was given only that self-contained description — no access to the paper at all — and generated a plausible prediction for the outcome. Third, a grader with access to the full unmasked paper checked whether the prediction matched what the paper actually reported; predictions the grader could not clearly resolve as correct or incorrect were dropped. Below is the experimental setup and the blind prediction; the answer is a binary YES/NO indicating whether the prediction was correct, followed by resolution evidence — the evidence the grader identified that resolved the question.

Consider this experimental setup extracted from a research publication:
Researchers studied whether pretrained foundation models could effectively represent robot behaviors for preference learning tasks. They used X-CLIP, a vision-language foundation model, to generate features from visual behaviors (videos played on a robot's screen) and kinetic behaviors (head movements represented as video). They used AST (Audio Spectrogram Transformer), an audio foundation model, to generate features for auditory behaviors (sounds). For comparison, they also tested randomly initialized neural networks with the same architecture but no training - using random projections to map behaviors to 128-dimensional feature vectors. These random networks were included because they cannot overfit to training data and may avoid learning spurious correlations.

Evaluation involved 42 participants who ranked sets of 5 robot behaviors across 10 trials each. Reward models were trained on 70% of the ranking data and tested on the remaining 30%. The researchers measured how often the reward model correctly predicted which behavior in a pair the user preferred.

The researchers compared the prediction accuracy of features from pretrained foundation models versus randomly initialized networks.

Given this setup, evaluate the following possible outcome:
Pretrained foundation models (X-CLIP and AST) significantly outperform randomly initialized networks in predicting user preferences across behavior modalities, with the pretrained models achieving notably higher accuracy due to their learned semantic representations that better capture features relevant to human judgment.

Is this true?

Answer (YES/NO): NO